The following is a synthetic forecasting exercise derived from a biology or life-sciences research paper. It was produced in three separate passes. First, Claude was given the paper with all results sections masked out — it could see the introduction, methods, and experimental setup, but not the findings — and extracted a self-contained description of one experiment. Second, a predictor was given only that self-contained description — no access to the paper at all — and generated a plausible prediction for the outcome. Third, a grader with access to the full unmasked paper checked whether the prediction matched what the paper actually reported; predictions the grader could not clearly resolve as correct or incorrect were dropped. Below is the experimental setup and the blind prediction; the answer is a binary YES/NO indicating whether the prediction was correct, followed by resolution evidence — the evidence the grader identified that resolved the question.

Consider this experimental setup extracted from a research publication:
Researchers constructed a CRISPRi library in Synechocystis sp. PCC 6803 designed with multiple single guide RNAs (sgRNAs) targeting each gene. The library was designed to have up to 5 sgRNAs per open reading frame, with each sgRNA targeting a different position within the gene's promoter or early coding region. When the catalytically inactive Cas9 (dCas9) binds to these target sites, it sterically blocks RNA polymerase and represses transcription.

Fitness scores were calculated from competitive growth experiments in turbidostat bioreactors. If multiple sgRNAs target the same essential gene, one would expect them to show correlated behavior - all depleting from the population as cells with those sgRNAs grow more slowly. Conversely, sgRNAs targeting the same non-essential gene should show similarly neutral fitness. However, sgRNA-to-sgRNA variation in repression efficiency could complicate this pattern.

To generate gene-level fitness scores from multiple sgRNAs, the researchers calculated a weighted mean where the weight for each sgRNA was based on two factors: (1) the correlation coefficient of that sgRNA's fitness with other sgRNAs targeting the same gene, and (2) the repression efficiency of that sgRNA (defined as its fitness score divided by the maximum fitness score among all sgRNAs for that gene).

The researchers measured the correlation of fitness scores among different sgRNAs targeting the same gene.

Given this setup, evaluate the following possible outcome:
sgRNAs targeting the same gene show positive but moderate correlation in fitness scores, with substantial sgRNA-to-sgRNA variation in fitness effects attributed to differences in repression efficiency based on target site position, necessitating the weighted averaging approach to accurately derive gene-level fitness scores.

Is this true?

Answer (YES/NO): YES